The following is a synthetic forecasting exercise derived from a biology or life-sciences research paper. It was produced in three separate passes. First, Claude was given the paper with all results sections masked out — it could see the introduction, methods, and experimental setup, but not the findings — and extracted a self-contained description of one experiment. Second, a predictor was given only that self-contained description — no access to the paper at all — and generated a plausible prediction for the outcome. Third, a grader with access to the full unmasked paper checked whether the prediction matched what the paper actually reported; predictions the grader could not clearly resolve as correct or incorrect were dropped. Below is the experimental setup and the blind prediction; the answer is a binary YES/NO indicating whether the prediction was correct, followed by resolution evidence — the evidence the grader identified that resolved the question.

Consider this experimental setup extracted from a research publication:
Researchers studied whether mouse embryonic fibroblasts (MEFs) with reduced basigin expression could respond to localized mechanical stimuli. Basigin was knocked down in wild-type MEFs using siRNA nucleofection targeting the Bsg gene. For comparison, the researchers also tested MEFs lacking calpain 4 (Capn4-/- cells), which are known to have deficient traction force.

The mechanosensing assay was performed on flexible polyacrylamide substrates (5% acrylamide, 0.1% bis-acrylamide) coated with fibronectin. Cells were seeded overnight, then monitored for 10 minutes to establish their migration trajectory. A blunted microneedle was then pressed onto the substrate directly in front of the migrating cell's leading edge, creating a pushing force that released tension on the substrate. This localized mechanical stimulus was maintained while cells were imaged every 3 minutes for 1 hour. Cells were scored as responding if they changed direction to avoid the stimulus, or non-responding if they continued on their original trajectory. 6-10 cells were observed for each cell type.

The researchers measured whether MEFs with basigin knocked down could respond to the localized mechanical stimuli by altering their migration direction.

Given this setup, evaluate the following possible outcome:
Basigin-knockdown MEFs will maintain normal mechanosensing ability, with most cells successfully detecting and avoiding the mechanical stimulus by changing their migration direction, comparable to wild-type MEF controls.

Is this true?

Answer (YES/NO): YES